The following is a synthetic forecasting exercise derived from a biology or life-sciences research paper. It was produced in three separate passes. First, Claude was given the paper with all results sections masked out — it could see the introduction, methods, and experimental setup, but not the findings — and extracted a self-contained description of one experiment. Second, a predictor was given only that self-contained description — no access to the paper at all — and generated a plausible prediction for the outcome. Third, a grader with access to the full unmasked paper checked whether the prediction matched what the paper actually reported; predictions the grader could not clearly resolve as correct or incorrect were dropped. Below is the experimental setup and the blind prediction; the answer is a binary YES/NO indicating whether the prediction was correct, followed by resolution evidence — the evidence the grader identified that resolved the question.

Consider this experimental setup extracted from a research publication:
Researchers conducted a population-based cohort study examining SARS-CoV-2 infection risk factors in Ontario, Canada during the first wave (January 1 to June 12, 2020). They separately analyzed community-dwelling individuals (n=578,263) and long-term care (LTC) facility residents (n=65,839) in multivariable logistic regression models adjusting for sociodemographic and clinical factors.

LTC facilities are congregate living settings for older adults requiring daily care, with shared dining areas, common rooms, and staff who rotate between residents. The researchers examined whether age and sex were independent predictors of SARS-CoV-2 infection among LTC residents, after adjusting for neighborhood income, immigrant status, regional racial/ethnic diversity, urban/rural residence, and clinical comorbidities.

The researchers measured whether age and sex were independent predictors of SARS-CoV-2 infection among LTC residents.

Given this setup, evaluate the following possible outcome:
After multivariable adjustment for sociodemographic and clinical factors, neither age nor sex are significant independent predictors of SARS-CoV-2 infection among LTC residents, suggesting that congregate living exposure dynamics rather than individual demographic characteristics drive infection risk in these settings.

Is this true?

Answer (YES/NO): YES